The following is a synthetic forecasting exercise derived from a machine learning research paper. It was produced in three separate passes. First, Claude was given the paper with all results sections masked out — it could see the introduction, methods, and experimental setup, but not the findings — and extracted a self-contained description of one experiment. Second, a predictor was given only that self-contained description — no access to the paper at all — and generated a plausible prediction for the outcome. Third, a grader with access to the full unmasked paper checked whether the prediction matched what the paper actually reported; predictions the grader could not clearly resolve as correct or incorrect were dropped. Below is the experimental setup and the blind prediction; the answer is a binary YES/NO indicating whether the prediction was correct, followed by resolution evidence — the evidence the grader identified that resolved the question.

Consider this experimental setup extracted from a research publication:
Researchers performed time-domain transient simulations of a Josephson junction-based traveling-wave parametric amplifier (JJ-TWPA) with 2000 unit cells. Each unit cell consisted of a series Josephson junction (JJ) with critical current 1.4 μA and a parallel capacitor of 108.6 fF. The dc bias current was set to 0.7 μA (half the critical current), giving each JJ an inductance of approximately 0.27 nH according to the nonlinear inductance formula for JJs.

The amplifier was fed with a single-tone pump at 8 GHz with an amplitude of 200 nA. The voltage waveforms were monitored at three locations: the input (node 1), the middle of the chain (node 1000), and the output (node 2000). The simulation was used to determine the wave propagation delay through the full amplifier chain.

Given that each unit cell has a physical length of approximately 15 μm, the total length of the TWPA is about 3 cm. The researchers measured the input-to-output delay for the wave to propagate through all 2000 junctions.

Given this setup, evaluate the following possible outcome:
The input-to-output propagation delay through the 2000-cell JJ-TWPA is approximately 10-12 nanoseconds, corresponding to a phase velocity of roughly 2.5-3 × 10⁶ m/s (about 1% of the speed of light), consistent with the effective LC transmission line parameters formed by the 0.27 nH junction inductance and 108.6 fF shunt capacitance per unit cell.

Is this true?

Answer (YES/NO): YES